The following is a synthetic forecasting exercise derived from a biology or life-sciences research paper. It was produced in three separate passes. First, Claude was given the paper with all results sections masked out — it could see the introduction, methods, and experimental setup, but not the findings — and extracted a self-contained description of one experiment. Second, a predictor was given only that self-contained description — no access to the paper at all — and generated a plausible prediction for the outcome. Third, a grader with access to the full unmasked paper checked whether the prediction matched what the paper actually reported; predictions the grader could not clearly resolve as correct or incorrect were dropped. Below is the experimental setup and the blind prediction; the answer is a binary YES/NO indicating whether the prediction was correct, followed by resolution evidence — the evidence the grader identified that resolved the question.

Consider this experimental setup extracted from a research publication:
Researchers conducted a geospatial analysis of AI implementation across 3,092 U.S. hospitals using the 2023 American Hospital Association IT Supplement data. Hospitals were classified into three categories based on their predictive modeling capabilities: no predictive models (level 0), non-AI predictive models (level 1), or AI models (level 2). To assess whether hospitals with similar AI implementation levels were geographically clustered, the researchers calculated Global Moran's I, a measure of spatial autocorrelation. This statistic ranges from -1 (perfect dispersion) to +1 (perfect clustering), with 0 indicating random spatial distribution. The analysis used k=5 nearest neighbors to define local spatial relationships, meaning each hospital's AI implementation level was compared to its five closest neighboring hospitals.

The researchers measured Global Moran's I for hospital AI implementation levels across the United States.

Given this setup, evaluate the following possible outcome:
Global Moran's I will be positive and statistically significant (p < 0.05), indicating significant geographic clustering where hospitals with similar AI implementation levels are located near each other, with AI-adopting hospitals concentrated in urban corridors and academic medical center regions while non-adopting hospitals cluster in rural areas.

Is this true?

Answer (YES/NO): YES